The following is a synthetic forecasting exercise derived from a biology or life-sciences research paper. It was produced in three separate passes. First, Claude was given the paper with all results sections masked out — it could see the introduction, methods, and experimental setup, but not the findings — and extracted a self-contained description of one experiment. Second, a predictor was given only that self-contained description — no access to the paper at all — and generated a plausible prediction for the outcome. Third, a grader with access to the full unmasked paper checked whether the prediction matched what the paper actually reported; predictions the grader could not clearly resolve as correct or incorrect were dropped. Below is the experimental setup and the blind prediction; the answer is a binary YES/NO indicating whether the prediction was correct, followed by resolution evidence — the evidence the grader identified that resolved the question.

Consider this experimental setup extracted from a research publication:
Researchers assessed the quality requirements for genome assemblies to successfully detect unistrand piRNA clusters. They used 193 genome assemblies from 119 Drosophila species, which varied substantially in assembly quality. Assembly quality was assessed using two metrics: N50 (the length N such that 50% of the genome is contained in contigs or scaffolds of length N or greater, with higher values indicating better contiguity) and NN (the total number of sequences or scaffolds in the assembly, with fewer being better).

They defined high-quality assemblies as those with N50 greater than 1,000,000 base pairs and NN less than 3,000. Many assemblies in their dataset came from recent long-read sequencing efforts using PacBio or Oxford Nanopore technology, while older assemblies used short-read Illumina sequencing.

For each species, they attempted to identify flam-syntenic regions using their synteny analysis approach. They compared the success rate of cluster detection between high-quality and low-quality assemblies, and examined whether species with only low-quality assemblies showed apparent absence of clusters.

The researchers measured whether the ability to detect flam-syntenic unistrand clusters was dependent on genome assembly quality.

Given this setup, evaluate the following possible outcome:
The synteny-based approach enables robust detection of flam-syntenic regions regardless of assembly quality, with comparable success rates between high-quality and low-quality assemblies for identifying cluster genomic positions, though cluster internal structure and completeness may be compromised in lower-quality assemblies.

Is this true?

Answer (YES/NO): NO